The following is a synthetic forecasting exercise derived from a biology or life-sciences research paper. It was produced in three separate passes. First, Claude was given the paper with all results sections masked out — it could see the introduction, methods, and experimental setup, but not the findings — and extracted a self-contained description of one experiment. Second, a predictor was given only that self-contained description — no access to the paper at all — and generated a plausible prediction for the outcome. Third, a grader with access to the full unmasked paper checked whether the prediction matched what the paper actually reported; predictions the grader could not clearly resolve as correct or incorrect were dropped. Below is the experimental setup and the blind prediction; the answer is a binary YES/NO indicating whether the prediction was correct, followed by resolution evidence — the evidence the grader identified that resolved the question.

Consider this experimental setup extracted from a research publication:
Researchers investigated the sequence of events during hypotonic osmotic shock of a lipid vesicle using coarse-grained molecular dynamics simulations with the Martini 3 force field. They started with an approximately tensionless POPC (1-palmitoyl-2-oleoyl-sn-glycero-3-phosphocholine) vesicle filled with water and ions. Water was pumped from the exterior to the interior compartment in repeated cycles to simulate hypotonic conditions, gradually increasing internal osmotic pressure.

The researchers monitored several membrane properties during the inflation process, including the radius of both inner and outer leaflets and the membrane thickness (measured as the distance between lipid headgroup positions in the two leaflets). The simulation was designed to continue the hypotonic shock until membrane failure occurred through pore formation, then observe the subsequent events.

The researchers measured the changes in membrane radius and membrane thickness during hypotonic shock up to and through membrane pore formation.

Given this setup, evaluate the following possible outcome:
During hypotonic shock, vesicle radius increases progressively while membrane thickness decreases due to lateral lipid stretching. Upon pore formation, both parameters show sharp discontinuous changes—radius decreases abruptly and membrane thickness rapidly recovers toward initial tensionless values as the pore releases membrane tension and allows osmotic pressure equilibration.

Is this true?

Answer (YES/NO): YES